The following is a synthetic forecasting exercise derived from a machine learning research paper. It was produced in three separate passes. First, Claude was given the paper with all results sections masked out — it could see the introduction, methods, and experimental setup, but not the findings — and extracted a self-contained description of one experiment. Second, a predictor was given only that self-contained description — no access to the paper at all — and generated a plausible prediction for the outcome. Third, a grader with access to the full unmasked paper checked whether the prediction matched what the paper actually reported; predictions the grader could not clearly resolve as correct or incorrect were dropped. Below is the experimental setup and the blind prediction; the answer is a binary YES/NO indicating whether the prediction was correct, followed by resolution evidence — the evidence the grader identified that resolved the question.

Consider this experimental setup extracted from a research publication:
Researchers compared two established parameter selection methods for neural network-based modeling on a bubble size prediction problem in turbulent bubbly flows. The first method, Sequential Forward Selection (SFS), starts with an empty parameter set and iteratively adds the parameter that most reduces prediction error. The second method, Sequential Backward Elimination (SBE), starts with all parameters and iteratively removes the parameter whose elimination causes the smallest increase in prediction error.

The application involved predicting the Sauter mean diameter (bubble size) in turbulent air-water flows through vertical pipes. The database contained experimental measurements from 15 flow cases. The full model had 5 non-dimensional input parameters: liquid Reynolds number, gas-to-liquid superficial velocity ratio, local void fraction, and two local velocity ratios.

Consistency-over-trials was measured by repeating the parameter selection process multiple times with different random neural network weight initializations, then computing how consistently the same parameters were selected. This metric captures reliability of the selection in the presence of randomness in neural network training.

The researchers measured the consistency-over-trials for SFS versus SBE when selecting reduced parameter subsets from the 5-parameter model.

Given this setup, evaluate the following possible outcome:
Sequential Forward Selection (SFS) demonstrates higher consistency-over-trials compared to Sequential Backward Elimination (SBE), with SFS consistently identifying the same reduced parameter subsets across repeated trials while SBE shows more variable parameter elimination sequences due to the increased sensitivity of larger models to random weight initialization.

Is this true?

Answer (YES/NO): NO